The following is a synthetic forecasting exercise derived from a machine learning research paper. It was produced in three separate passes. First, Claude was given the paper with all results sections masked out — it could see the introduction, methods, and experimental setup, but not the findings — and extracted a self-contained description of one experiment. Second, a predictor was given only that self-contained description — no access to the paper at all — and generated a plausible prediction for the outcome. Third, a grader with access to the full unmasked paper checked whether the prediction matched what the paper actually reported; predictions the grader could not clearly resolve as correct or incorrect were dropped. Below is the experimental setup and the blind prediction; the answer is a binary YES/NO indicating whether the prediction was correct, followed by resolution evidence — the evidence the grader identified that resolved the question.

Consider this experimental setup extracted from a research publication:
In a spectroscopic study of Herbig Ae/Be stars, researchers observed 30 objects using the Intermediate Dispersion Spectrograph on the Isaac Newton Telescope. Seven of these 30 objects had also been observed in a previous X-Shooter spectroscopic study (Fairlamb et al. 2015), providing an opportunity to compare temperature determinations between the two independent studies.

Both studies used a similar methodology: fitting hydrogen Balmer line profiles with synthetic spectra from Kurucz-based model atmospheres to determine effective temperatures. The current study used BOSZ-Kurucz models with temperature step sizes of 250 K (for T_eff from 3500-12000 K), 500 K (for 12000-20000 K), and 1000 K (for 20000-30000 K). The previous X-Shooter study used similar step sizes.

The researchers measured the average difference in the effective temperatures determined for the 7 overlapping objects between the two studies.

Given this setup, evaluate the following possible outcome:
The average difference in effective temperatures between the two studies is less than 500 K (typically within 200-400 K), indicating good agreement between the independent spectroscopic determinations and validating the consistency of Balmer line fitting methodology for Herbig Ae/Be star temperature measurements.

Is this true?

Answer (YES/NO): NO